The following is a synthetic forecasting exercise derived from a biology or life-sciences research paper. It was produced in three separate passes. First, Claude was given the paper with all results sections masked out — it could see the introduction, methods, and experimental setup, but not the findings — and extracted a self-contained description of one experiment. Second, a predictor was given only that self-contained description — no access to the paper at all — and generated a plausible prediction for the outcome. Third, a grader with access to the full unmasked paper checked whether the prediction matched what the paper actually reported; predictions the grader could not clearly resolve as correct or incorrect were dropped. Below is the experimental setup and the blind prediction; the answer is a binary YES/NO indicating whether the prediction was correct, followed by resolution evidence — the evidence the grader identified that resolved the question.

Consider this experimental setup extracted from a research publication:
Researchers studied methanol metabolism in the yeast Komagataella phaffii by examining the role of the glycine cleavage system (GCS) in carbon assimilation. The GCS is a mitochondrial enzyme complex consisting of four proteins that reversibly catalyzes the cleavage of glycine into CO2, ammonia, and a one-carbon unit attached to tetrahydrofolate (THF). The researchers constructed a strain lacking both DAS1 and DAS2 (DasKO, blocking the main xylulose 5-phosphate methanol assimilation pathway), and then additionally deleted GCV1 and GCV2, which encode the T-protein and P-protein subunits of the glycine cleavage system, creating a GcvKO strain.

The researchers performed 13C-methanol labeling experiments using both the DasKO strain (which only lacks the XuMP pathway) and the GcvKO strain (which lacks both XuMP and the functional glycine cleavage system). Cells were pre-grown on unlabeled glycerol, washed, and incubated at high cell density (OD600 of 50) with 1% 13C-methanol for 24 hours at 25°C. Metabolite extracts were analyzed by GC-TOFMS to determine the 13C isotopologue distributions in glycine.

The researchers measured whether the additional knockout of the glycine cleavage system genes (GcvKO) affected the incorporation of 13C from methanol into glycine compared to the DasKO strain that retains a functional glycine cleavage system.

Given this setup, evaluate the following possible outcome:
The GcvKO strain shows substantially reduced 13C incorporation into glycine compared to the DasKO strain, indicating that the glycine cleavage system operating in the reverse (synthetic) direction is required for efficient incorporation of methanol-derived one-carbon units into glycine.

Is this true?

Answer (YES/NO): YES